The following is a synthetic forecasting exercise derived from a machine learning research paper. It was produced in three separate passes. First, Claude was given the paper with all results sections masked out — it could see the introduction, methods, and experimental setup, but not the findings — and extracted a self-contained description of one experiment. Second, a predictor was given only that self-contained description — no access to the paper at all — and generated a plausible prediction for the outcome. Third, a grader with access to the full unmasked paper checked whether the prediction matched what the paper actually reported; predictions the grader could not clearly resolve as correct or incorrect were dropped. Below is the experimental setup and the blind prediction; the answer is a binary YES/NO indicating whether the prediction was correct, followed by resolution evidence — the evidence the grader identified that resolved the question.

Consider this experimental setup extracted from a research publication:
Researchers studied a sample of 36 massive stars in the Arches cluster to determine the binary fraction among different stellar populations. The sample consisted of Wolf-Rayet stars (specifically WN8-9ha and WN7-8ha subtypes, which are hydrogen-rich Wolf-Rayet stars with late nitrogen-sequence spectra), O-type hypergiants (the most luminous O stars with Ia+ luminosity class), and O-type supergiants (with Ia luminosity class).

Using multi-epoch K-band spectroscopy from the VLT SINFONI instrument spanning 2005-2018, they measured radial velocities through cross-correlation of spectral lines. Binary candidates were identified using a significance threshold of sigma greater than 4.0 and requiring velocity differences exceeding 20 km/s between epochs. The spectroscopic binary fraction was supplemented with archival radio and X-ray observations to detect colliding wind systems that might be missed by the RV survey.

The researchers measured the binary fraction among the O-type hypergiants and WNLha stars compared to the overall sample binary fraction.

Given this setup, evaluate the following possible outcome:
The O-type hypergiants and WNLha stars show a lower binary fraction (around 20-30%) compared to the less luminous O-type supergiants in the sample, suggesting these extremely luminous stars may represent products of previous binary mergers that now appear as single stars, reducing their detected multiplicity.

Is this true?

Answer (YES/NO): NO